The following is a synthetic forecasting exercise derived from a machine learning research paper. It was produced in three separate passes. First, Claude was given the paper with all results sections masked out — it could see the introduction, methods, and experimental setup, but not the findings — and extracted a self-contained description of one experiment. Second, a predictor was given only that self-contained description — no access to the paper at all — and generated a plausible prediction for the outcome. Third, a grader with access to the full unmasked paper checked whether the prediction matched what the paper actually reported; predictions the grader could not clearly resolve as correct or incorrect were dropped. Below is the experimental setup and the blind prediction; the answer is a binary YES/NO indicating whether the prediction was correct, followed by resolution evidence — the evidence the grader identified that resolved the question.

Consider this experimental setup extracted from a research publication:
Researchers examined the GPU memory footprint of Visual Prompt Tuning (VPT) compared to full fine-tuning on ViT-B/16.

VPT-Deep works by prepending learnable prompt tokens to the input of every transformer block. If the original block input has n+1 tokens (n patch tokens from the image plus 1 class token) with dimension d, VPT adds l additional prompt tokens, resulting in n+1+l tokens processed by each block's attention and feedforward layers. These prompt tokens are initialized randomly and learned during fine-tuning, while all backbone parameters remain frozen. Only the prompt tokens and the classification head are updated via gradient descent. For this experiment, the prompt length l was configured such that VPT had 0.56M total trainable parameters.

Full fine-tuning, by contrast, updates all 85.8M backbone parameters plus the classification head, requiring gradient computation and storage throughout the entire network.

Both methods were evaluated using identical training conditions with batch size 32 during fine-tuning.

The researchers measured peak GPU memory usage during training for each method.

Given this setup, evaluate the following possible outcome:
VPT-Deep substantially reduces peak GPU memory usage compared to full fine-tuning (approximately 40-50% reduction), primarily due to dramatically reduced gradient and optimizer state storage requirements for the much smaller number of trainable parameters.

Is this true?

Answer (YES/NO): NO